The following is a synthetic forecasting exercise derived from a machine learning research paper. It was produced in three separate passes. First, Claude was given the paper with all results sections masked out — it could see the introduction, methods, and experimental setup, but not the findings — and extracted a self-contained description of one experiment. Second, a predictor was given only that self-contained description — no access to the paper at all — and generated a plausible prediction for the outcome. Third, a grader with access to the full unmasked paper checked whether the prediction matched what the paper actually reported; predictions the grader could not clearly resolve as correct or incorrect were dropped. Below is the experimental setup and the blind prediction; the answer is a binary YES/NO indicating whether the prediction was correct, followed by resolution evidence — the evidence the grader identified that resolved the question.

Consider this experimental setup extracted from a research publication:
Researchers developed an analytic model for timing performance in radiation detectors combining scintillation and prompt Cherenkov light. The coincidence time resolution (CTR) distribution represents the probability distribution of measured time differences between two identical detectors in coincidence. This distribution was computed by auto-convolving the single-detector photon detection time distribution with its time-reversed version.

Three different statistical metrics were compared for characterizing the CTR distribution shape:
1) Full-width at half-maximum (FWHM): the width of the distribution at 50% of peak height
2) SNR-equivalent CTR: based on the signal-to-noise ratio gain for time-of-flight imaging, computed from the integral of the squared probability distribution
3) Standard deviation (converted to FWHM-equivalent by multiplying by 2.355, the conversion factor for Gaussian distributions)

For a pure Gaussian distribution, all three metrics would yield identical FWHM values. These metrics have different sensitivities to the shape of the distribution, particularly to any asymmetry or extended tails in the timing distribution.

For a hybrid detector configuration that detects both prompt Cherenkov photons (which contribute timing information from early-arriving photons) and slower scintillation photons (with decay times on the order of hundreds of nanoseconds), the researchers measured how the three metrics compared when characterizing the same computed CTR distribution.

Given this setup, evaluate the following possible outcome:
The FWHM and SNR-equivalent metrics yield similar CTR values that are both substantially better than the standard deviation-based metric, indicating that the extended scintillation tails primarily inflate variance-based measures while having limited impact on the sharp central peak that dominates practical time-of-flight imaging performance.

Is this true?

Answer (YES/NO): NO